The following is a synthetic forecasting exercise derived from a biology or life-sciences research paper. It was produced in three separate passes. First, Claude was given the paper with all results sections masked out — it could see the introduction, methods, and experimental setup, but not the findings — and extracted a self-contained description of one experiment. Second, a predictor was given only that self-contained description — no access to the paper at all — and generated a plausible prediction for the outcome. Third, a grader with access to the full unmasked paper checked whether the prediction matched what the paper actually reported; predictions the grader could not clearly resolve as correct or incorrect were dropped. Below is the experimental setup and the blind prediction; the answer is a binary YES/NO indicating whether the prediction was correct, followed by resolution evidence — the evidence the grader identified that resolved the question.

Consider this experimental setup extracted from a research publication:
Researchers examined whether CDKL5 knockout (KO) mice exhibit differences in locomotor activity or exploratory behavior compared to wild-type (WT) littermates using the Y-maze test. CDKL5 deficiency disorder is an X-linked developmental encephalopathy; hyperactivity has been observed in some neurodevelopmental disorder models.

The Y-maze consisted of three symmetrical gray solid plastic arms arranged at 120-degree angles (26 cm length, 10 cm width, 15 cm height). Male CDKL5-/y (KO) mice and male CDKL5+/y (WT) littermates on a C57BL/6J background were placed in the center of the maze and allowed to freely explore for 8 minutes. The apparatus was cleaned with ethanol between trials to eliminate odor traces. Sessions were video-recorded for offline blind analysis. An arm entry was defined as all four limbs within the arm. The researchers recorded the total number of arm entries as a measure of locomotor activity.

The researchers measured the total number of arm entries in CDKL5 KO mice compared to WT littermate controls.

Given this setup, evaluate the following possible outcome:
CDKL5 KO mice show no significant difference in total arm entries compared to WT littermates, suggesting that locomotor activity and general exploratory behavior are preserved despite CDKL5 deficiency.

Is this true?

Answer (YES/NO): NO